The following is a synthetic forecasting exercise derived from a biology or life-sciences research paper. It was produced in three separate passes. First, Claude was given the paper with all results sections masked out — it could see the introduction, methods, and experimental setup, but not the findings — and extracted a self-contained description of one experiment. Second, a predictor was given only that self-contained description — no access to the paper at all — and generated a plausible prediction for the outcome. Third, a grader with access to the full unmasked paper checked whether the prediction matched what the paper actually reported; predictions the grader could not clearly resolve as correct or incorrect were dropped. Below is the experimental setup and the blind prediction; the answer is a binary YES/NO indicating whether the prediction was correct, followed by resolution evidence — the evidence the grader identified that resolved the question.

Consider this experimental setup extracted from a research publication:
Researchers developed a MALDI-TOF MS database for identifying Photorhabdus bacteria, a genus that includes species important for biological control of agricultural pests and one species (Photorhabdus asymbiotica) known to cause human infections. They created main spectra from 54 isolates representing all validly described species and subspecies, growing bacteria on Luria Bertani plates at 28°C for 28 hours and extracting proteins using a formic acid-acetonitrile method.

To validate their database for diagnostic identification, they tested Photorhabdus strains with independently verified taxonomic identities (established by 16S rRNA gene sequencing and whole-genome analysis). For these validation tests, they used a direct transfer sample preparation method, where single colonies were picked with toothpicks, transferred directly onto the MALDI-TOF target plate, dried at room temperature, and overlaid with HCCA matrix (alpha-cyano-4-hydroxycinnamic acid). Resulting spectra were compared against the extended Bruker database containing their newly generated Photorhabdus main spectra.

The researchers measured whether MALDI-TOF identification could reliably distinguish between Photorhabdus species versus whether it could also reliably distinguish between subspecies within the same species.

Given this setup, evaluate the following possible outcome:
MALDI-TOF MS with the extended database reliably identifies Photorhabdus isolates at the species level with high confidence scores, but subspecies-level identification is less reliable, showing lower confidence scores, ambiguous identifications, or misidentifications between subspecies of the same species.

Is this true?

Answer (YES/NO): YES